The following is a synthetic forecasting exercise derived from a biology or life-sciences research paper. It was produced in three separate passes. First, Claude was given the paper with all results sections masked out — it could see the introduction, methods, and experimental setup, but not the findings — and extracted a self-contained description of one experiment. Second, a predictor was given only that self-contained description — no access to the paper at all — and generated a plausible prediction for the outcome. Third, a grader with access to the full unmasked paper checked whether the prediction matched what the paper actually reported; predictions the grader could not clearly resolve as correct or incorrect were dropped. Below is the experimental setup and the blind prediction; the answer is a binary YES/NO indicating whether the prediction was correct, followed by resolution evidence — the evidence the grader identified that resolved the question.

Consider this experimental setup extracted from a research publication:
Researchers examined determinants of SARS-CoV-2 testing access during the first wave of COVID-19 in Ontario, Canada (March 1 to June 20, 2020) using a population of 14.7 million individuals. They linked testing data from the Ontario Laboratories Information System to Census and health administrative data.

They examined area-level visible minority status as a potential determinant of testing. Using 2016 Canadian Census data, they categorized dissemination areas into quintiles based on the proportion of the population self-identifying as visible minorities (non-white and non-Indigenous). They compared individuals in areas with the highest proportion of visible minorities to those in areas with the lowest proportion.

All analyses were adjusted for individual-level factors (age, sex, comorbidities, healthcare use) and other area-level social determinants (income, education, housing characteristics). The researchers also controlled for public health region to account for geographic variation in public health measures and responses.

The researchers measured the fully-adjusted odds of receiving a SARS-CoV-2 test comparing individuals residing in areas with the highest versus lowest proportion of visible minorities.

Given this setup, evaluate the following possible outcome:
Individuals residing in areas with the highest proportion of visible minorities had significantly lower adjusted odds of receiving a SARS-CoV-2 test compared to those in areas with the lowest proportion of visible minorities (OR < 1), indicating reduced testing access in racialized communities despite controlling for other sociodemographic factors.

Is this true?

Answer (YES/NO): YES